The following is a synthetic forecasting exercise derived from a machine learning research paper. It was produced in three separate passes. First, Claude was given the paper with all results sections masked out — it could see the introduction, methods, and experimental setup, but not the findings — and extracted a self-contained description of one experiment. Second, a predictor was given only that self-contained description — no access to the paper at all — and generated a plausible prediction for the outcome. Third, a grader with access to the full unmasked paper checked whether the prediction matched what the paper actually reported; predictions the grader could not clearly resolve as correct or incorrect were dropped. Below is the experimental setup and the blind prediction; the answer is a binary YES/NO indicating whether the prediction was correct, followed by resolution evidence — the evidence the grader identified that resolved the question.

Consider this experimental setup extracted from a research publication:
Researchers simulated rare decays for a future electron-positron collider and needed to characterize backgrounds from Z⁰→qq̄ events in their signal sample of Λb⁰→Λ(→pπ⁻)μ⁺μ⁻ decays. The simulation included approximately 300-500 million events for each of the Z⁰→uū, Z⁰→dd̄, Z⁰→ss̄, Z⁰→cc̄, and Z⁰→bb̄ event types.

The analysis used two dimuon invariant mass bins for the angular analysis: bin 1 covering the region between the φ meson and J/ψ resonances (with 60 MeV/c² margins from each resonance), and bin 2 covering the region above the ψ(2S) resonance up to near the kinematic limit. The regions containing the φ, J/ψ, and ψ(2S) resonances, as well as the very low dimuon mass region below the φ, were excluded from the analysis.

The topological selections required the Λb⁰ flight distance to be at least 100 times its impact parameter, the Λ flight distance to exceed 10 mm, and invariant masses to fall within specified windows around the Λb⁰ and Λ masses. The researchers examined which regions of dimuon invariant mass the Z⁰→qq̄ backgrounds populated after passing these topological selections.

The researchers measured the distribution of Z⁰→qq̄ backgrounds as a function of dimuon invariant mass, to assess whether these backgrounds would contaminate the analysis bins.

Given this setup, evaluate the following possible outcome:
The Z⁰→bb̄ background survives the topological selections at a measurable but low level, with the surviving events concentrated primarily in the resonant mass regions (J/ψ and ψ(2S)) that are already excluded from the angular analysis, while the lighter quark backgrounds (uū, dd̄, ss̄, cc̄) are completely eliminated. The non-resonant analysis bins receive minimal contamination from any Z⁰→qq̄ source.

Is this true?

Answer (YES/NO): NO